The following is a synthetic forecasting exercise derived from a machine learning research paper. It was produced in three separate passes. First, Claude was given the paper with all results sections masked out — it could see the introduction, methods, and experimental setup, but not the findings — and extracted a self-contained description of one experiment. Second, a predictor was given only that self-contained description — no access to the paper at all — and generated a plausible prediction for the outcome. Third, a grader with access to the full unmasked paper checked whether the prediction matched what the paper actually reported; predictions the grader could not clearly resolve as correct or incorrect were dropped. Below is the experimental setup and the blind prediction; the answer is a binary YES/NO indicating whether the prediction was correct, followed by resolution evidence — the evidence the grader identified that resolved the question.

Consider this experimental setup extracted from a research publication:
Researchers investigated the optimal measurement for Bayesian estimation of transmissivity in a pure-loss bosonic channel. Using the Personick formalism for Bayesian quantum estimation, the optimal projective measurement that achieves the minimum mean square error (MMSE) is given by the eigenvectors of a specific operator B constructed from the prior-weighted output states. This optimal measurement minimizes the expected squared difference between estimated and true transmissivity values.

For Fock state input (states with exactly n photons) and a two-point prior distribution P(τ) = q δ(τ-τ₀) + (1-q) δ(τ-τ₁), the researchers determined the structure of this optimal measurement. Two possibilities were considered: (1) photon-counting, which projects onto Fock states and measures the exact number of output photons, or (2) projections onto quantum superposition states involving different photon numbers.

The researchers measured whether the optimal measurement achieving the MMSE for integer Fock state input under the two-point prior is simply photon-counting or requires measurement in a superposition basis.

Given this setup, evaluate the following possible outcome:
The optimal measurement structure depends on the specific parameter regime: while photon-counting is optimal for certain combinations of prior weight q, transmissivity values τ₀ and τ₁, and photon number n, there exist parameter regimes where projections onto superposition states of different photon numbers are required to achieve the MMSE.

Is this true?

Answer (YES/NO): NO